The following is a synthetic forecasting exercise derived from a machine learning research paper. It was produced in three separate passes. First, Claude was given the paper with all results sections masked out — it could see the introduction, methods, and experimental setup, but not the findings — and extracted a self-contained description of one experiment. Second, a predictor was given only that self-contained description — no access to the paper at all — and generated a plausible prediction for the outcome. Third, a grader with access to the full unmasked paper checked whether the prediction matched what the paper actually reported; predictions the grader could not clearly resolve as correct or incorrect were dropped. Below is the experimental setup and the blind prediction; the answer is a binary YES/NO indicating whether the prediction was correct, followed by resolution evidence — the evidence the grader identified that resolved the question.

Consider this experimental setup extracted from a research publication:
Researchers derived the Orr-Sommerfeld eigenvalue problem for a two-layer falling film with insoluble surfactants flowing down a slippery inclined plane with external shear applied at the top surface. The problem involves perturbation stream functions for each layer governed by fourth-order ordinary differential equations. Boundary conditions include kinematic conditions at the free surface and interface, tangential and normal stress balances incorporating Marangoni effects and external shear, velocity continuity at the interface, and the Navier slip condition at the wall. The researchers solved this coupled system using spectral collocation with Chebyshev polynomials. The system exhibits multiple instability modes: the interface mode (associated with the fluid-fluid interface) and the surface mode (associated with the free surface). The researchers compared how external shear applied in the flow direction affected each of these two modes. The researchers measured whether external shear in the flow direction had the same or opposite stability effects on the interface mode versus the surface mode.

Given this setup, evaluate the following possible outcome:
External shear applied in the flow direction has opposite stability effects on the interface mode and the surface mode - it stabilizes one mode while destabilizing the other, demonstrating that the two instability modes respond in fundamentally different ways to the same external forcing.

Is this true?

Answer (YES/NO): YES